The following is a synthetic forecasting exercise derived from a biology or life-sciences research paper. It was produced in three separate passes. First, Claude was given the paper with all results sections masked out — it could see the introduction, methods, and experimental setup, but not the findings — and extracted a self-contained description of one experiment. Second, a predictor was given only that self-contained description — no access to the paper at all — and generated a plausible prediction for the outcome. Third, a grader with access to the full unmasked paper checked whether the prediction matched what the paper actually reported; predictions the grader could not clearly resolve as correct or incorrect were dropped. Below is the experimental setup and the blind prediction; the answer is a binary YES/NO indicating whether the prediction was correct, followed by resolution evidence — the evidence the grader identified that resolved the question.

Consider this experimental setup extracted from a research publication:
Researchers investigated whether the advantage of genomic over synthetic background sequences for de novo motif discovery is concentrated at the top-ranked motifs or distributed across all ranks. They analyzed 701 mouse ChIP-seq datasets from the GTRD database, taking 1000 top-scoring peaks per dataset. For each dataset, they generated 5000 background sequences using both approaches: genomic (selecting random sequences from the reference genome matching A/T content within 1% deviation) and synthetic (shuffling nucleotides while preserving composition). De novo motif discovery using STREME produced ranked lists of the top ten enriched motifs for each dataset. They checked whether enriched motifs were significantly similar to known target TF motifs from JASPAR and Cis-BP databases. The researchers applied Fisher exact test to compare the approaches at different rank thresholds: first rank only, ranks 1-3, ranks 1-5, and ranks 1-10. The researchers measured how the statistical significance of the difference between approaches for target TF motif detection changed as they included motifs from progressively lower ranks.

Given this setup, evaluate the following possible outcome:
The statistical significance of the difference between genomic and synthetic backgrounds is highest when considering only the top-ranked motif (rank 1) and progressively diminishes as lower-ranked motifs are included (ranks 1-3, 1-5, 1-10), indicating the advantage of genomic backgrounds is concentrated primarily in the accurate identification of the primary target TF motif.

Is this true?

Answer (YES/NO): YES